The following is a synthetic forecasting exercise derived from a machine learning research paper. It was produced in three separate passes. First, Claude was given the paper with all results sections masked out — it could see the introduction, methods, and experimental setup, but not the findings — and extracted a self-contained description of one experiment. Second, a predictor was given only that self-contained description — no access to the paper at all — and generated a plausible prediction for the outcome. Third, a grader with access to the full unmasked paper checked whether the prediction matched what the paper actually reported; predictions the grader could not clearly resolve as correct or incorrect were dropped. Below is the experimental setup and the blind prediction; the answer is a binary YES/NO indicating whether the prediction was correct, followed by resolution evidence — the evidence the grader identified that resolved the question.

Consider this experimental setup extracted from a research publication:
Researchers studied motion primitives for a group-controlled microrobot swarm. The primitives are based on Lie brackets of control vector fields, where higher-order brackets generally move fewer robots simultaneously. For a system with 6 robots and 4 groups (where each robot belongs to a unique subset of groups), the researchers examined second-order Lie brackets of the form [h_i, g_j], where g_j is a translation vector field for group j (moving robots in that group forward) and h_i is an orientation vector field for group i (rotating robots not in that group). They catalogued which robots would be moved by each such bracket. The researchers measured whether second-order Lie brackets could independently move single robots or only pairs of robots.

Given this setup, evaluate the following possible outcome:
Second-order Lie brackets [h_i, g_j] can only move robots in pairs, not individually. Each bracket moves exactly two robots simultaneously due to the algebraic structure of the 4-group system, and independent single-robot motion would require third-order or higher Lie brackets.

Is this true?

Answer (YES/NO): NO